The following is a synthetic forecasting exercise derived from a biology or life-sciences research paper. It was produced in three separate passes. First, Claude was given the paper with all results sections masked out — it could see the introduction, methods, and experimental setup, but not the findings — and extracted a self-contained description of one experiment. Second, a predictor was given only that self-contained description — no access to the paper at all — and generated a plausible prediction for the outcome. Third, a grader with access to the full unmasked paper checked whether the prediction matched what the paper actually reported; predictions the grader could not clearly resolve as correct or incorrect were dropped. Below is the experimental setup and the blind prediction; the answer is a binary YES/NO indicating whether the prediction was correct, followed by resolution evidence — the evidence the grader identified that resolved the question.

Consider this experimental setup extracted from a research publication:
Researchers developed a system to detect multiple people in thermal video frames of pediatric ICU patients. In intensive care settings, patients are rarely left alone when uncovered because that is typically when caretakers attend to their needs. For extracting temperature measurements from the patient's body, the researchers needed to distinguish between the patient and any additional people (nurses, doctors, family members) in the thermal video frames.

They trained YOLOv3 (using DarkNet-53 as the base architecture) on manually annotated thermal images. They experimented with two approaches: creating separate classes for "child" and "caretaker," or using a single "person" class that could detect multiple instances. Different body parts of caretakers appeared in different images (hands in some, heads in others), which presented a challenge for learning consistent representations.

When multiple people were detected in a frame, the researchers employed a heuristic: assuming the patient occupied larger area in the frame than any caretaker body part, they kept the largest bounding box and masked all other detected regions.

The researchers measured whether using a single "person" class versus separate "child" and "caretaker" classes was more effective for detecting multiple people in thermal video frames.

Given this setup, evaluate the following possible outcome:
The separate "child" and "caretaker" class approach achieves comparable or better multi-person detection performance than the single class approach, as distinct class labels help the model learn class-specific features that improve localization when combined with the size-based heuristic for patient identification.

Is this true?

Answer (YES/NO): NO